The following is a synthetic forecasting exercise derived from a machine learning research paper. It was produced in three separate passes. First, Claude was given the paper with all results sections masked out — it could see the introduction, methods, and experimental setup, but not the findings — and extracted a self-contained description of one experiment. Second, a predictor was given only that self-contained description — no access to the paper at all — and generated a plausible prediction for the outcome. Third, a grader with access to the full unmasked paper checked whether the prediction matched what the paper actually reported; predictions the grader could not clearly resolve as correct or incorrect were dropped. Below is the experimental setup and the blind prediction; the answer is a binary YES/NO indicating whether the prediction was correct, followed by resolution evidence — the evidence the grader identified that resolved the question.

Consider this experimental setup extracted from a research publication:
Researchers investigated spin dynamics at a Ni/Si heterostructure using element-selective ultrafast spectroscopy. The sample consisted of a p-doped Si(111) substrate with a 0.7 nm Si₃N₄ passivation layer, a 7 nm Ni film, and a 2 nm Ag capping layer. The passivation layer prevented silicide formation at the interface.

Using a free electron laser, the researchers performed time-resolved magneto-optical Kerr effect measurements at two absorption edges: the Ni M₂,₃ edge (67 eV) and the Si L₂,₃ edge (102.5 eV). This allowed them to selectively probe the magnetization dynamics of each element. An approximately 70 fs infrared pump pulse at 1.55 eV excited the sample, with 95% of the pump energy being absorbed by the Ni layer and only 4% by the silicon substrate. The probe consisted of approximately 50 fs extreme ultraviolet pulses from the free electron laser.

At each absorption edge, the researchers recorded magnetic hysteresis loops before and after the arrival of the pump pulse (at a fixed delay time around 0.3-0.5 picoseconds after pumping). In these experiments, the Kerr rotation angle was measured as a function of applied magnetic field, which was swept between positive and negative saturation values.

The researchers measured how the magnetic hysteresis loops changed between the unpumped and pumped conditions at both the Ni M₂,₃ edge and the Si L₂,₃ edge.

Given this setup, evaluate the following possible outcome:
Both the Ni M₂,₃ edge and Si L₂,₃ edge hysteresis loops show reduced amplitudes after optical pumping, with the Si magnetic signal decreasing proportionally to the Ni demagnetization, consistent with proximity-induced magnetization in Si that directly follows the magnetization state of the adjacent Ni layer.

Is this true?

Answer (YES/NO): NO